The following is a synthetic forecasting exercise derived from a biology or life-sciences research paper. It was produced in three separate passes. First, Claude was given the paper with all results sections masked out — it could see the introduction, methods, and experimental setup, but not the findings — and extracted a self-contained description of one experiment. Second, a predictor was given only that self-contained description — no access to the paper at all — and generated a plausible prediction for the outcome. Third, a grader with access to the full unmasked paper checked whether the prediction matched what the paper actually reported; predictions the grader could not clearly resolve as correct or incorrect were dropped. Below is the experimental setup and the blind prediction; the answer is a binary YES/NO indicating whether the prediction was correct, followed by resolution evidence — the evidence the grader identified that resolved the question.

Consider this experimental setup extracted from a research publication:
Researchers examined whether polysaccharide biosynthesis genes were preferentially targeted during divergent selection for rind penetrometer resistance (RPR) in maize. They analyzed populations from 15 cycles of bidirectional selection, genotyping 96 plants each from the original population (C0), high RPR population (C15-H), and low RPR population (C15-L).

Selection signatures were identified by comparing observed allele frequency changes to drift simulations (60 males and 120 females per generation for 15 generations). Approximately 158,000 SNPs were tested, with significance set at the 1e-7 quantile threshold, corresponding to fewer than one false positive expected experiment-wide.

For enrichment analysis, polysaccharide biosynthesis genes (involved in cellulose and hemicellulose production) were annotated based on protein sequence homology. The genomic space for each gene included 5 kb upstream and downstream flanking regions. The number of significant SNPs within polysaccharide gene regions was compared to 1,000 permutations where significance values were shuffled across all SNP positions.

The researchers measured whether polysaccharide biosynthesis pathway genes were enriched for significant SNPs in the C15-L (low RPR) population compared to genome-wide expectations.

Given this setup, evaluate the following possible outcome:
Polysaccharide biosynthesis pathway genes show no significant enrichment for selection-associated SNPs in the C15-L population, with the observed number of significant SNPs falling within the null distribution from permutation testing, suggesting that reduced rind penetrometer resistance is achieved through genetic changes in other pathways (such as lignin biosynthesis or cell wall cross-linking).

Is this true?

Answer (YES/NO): NO